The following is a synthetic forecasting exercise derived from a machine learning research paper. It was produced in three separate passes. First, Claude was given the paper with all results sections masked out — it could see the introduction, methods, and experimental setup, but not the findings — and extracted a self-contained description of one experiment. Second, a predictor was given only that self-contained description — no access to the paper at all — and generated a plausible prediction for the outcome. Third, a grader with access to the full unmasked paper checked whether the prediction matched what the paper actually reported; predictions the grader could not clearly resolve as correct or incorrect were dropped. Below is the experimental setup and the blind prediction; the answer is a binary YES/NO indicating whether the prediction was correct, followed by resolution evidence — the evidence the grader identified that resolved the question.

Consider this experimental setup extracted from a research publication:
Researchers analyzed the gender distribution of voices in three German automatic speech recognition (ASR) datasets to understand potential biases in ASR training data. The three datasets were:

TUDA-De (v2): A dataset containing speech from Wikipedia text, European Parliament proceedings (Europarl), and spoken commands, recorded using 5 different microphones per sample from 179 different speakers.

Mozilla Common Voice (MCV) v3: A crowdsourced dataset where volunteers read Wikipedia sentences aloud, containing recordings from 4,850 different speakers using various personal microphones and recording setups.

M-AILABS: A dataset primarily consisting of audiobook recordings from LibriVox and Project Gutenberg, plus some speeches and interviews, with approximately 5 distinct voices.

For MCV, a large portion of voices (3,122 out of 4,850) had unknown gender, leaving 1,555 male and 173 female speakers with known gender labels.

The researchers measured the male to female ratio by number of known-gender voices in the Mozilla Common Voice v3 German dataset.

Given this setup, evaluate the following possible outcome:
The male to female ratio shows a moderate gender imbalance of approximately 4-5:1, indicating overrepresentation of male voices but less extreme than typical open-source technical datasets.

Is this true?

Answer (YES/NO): NO